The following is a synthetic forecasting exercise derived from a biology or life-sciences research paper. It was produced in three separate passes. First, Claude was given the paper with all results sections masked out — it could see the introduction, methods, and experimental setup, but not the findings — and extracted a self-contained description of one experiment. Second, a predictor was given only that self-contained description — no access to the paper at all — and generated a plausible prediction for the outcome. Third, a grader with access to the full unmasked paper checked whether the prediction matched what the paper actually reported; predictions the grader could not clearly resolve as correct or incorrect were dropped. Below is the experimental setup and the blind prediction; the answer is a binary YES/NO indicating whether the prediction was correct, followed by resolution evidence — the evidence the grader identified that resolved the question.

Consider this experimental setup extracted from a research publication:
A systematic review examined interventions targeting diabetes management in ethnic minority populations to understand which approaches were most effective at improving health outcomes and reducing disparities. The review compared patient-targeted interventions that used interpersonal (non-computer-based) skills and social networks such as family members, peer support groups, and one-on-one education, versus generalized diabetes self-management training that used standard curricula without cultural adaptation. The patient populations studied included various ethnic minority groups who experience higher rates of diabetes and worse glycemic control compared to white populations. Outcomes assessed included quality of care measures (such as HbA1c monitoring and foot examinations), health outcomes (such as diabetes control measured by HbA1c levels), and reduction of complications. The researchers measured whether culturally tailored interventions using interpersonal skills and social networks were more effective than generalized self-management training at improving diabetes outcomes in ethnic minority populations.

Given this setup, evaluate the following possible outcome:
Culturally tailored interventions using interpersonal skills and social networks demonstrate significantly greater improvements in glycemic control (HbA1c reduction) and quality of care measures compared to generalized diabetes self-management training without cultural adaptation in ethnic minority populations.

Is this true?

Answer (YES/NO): YES